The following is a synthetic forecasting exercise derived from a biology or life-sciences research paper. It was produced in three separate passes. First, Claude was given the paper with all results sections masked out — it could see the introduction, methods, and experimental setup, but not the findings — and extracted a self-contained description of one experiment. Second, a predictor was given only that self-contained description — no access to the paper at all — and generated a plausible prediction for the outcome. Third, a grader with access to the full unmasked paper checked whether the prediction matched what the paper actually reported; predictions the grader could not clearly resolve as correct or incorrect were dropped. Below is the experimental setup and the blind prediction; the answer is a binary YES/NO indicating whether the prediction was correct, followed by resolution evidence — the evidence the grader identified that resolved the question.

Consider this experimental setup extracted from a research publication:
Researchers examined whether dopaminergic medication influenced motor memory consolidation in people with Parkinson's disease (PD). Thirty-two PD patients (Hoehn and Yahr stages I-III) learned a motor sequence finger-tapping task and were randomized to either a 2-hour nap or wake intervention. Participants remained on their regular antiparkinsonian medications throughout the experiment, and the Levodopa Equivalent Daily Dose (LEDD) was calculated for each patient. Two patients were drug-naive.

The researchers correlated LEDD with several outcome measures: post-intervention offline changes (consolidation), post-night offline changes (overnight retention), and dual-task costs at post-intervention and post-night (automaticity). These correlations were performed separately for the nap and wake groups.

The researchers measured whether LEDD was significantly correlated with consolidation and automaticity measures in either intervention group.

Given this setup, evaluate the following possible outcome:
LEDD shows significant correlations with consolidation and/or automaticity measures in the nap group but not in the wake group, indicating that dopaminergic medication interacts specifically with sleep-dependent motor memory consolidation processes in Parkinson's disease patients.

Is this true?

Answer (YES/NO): NO